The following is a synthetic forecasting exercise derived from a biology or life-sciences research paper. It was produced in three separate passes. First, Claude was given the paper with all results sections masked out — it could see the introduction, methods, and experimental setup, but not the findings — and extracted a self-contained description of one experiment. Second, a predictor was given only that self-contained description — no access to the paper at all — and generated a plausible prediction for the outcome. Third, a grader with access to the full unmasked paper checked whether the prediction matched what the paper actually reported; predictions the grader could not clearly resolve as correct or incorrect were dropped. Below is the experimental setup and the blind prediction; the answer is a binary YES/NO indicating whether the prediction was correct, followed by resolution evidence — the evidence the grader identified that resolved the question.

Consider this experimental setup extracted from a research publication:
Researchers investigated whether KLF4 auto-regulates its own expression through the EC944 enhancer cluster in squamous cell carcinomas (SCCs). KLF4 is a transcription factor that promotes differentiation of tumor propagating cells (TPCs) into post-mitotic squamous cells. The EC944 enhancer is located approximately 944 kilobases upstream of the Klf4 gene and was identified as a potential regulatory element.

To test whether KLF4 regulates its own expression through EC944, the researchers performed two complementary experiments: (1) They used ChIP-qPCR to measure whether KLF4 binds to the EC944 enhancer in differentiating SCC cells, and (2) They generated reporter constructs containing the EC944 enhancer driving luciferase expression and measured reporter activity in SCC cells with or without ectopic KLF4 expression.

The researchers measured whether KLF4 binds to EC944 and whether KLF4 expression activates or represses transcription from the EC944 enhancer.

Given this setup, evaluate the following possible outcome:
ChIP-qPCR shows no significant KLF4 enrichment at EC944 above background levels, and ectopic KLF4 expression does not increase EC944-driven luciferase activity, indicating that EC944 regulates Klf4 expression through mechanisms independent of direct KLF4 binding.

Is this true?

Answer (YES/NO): NO